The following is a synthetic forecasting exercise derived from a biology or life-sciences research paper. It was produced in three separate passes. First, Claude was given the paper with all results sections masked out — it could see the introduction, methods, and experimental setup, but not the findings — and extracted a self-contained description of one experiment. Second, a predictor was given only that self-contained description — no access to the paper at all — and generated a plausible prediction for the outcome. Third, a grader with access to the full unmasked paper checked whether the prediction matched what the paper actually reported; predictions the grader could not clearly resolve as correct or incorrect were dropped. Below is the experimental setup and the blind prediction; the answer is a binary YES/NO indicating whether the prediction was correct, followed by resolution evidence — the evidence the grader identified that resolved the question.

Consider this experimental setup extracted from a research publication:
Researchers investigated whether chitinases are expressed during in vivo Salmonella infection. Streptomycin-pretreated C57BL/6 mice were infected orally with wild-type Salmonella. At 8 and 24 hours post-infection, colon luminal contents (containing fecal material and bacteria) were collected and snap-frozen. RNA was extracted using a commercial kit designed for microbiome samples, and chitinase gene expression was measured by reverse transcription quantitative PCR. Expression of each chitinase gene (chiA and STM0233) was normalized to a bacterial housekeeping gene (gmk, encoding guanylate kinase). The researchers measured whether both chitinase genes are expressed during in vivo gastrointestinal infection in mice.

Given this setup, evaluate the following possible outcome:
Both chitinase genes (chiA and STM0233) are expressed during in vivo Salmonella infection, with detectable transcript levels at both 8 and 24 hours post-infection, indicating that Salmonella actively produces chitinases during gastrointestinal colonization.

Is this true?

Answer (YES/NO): YES